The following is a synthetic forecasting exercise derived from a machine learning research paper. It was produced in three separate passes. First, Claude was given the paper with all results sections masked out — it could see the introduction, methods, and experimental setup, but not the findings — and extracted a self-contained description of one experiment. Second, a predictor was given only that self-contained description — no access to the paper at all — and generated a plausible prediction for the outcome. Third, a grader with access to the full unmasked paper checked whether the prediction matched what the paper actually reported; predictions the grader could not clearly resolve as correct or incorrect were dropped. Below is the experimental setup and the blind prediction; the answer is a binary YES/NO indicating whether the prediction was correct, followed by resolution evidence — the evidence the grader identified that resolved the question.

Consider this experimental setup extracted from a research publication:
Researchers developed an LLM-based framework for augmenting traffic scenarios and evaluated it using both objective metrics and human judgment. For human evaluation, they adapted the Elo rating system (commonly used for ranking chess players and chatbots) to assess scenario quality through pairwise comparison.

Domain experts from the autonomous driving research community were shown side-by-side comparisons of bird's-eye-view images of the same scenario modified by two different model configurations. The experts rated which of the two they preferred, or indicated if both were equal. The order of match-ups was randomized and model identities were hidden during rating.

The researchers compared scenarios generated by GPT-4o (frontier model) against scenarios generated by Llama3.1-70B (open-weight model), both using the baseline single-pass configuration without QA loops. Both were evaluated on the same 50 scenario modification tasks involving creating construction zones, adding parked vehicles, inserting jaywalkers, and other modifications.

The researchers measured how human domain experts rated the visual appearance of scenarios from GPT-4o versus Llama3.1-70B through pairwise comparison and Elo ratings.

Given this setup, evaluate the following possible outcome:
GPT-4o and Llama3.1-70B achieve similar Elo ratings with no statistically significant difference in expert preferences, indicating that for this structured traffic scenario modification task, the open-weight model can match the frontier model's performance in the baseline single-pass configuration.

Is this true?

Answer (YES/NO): NO